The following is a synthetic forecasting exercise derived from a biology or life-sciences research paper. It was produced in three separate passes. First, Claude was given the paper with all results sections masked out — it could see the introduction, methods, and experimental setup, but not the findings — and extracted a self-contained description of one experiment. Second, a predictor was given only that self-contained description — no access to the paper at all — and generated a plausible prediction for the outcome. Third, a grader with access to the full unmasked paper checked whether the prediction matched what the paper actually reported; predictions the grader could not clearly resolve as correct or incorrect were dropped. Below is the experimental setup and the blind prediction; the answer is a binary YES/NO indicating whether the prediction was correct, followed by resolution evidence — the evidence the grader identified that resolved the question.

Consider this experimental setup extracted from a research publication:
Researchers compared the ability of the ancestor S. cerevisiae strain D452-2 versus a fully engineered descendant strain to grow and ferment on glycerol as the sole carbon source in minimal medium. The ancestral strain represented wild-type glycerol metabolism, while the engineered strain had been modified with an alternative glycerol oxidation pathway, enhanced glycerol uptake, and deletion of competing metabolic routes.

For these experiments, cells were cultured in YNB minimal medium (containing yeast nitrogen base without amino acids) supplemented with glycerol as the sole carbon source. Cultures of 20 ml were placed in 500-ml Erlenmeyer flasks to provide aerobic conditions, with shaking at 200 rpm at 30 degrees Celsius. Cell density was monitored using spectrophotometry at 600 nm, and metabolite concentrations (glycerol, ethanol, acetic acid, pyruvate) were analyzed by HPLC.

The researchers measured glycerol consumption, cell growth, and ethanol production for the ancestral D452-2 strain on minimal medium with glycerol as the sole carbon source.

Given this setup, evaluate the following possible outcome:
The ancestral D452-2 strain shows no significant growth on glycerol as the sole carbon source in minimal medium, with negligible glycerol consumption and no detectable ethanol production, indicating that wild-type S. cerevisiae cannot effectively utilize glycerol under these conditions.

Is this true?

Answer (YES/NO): YES